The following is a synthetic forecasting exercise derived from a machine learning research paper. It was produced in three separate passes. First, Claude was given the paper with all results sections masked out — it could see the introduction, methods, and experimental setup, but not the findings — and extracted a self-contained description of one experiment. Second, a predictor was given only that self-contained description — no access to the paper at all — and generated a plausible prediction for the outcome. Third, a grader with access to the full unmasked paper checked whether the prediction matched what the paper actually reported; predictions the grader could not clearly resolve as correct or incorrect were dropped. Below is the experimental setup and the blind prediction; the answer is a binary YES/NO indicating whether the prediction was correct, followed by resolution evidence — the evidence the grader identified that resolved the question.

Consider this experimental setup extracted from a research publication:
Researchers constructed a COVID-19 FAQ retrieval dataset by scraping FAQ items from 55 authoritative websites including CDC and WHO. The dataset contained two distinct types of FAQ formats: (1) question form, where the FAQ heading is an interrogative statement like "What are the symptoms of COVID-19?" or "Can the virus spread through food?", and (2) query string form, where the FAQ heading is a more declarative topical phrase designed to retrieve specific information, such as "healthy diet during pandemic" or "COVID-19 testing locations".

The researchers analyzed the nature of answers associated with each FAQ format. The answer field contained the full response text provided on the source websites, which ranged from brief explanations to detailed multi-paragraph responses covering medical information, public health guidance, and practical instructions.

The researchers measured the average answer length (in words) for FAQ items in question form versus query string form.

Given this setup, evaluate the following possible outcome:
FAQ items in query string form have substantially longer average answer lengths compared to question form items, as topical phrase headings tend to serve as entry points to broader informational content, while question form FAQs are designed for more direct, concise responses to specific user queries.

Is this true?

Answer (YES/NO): NO